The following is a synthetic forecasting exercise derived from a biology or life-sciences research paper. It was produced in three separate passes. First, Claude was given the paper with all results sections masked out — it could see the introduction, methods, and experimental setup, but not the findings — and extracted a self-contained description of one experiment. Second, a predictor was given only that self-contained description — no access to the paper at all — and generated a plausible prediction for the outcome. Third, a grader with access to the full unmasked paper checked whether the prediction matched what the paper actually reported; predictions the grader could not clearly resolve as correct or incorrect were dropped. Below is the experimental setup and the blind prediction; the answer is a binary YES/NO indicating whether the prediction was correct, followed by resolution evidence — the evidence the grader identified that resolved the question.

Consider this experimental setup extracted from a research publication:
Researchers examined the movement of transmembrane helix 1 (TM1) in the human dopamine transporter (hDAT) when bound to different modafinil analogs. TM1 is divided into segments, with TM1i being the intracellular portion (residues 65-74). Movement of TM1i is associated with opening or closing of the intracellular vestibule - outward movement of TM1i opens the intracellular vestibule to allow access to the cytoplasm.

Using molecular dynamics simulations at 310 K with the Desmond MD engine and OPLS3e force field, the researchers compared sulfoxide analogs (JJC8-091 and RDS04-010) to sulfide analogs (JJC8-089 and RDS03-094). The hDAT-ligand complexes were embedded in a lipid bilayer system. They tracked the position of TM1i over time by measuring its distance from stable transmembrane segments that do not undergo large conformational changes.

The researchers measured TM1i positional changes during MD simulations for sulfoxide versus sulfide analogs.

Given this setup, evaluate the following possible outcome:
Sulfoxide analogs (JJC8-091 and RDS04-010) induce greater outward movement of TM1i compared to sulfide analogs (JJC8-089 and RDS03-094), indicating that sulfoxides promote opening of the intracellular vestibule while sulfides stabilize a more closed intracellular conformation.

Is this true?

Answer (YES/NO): YES